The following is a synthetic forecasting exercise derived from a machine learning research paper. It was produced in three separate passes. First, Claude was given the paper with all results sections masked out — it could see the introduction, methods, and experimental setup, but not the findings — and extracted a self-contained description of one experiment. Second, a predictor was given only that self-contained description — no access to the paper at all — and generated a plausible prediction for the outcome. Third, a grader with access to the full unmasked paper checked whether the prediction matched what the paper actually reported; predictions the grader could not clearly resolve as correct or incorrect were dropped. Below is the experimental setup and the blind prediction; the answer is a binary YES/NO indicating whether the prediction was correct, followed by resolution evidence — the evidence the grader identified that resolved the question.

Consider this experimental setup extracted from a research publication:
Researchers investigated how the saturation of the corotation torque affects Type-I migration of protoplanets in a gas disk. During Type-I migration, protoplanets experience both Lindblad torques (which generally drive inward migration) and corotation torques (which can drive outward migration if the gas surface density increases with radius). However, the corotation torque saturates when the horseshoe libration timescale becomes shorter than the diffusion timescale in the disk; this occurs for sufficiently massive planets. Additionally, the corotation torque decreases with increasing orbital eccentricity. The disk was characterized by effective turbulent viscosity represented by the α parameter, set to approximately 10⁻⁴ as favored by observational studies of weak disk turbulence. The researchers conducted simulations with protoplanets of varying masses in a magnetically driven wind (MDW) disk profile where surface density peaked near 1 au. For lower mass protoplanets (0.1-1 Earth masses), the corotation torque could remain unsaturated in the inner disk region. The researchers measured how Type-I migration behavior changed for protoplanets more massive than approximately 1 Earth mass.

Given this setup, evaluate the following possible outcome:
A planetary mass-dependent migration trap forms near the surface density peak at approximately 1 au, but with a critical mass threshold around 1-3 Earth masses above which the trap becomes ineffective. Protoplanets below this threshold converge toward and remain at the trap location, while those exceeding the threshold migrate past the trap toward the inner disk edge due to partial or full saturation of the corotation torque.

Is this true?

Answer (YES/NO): NO